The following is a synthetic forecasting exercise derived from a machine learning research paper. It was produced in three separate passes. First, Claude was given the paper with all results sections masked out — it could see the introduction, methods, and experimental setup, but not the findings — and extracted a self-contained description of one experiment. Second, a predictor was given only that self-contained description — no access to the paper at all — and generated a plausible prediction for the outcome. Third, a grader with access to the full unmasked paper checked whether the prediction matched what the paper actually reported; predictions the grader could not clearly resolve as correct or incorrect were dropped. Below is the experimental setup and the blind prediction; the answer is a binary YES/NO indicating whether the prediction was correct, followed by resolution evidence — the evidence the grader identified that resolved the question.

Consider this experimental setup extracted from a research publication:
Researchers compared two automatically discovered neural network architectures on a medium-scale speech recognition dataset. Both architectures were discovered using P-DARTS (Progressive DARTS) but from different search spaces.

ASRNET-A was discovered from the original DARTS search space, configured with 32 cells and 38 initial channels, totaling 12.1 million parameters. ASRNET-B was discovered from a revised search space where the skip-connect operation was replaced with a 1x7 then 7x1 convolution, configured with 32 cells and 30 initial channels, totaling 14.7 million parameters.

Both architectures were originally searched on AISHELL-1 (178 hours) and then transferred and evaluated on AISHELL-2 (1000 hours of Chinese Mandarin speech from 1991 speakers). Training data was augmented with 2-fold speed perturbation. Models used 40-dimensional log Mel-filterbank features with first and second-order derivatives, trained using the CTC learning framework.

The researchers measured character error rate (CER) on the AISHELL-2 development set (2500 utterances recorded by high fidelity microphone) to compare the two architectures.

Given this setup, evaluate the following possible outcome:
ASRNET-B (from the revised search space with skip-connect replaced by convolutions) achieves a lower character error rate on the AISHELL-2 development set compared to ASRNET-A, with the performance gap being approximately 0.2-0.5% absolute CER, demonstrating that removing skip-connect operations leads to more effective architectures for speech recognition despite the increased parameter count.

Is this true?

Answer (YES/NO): NO